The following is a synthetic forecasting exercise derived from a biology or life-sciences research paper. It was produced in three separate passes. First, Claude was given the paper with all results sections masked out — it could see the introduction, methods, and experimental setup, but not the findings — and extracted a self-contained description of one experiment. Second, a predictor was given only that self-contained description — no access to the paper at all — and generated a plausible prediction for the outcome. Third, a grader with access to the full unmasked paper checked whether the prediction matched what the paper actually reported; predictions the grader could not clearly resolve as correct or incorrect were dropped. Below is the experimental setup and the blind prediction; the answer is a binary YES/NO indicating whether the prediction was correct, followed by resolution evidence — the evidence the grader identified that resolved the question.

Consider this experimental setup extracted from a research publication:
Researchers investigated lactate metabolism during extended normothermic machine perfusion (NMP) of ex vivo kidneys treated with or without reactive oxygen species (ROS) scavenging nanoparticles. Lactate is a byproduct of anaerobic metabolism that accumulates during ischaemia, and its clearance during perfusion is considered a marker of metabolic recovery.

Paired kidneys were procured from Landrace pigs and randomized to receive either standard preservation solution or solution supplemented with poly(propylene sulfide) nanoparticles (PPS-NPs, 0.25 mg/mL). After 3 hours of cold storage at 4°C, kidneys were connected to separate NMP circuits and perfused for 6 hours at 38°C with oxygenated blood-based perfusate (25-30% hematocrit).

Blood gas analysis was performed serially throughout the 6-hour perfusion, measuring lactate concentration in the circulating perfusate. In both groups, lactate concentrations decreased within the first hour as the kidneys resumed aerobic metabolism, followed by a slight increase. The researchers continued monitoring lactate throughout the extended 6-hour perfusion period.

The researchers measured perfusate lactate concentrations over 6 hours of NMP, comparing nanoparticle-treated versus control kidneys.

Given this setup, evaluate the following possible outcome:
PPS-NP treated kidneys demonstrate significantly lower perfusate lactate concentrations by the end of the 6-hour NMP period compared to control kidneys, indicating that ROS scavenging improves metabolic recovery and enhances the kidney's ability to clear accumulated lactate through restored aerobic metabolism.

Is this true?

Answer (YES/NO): YES